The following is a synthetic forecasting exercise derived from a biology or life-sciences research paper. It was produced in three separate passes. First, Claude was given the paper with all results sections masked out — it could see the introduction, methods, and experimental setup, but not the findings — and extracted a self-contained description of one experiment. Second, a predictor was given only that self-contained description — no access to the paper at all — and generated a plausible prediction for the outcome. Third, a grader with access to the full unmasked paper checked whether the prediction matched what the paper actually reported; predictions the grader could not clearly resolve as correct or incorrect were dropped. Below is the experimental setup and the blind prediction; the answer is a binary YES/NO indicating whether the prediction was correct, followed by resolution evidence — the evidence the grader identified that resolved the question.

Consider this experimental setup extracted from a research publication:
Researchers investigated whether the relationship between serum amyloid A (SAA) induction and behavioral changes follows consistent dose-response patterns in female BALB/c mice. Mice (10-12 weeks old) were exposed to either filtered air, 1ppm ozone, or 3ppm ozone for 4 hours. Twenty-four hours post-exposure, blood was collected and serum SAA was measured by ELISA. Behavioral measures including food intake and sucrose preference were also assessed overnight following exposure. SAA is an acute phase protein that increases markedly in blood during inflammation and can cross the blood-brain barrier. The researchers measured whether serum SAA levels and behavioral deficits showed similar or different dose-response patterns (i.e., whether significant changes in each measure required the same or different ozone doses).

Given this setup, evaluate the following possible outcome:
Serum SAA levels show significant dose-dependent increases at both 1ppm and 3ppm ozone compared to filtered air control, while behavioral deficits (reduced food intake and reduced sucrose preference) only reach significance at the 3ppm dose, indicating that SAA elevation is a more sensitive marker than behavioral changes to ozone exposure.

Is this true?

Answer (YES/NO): NO